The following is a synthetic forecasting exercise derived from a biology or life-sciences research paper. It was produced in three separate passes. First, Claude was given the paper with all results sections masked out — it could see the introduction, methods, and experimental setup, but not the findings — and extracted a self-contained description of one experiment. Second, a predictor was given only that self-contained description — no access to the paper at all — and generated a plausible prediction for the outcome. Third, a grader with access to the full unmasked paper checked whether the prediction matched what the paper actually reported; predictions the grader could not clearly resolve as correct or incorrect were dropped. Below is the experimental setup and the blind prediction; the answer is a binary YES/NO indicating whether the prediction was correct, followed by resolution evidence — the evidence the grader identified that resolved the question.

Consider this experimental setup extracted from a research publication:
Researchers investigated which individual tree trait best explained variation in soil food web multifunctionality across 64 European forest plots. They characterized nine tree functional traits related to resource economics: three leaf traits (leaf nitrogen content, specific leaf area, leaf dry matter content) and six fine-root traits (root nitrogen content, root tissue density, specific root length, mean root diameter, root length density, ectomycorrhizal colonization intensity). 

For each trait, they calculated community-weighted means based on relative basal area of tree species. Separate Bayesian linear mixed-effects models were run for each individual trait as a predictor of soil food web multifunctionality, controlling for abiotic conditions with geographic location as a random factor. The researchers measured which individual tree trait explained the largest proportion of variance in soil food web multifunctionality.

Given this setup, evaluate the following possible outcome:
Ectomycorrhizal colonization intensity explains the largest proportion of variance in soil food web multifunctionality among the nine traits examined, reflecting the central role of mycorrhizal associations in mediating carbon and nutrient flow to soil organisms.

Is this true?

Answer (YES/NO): NO